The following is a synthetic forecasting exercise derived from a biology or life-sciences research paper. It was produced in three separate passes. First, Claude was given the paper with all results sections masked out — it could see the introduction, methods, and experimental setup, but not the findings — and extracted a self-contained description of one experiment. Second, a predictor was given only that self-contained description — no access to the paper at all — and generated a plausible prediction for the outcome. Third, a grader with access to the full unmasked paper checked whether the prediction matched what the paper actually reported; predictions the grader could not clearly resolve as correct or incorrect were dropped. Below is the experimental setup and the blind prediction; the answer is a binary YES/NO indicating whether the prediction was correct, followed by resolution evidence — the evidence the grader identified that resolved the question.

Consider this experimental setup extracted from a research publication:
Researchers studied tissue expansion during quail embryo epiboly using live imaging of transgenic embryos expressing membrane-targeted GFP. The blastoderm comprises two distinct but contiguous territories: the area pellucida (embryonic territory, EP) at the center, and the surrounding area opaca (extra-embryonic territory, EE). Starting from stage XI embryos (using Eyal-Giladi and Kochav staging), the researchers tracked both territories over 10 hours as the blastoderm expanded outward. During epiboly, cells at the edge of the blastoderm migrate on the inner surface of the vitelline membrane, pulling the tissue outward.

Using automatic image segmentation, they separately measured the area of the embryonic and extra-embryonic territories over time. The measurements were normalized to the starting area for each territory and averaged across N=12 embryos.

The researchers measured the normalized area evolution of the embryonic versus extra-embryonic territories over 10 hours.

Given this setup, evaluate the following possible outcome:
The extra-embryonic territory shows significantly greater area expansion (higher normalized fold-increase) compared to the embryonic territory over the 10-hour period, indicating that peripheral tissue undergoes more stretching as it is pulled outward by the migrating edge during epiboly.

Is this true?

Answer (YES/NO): YES